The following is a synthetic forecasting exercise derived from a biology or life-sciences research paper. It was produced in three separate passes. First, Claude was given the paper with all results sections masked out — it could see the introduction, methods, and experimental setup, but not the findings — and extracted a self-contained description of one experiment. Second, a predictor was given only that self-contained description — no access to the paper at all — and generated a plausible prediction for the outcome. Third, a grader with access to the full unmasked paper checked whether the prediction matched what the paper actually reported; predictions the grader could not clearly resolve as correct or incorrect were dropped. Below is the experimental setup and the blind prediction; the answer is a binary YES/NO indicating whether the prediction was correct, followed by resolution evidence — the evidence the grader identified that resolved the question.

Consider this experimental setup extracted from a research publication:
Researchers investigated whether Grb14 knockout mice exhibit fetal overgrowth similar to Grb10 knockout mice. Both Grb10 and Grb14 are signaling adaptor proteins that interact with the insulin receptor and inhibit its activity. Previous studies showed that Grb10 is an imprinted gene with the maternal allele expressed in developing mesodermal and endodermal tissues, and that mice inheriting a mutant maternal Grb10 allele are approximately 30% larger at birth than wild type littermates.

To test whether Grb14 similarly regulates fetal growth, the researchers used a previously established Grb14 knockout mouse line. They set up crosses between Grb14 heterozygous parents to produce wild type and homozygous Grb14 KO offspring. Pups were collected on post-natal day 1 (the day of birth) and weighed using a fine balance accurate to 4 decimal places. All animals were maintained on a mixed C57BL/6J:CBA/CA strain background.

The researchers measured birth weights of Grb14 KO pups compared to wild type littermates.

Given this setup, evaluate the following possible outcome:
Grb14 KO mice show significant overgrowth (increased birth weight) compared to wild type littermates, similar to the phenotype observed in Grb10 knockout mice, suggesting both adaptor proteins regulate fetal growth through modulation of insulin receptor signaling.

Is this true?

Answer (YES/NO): NO